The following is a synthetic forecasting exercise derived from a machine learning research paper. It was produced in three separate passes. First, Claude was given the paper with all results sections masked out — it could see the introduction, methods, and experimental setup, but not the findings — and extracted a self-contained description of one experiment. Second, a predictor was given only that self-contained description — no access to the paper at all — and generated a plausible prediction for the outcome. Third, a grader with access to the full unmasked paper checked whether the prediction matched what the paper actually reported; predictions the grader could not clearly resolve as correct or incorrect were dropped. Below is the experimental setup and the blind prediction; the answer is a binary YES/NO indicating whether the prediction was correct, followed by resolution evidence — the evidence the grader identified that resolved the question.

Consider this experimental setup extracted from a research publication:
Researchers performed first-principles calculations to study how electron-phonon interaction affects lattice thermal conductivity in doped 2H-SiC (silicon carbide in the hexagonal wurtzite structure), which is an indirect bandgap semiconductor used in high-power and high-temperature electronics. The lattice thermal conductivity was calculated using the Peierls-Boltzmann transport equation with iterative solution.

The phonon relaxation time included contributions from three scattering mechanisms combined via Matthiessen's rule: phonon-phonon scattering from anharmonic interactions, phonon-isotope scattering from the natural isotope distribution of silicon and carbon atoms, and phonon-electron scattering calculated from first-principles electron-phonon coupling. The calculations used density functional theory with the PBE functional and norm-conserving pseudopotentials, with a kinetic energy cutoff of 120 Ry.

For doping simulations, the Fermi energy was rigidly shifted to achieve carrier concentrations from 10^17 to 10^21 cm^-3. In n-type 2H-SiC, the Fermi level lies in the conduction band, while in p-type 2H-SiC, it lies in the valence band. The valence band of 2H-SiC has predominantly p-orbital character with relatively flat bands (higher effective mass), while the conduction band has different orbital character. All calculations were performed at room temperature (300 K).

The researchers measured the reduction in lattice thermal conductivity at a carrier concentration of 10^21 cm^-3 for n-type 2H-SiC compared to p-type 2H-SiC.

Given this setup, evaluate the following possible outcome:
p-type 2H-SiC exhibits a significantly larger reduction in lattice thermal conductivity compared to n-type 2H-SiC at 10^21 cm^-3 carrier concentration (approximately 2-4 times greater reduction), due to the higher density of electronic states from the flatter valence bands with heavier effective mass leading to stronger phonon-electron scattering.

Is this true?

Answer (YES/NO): NO